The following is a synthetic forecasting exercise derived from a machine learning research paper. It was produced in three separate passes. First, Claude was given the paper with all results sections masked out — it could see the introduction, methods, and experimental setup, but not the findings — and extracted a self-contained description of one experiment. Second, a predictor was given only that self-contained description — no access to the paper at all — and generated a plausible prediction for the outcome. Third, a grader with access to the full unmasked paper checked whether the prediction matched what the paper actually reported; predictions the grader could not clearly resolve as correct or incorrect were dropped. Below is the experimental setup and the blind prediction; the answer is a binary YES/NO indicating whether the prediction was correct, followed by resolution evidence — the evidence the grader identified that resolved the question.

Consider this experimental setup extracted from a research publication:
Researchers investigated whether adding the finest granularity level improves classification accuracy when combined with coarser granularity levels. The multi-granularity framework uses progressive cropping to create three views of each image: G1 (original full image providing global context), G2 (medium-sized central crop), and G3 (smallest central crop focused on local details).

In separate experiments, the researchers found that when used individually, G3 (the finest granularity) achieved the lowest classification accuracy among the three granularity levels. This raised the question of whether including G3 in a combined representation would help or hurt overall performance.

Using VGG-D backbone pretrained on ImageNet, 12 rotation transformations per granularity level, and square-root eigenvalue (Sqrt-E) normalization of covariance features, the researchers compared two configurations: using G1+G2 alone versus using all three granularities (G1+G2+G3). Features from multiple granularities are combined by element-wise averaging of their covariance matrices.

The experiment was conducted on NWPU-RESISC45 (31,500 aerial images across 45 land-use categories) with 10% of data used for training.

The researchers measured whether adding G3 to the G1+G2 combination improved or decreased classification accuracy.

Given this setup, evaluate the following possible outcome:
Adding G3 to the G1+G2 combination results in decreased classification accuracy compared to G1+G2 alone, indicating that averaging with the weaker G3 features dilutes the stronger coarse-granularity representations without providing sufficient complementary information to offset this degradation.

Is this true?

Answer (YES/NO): NO